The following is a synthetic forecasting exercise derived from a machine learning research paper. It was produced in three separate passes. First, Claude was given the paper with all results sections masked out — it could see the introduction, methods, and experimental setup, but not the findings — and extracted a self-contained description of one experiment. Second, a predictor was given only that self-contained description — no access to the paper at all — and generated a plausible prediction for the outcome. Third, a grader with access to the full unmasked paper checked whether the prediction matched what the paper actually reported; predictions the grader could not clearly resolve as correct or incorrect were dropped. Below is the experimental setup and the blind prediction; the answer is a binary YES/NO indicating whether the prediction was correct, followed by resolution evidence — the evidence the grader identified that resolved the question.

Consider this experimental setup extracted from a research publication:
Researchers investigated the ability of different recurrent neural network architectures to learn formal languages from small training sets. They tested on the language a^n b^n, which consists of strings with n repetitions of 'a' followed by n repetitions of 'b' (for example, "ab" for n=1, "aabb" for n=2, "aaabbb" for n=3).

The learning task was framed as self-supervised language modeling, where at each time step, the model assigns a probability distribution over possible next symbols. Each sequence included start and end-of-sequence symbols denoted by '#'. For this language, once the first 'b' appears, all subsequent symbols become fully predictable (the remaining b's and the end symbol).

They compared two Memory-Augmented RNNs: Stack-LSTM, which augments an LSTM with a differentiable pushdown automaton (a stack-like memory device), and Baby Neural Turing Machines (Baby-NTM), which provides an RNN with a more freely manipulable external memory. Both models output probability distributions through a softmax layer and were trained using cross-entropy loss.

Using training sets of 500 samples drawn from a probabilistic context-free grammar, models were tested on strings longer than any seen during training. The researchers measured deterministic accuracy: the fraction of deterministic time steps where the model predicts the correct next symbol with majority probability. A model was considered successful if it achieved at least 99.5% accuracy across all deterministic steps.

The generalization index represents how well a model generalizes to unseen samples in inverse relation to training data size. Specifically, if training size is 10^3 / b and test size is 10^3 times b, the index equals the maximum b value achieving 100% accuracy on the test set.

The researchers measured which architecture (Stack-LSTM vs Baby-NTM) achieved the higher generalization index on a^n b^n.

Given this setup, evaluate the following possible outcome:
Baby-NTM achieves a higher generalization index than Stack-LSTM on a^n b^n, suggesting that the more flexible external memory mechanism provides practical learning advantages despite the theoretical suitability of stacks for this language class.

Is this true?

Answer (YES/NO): NO